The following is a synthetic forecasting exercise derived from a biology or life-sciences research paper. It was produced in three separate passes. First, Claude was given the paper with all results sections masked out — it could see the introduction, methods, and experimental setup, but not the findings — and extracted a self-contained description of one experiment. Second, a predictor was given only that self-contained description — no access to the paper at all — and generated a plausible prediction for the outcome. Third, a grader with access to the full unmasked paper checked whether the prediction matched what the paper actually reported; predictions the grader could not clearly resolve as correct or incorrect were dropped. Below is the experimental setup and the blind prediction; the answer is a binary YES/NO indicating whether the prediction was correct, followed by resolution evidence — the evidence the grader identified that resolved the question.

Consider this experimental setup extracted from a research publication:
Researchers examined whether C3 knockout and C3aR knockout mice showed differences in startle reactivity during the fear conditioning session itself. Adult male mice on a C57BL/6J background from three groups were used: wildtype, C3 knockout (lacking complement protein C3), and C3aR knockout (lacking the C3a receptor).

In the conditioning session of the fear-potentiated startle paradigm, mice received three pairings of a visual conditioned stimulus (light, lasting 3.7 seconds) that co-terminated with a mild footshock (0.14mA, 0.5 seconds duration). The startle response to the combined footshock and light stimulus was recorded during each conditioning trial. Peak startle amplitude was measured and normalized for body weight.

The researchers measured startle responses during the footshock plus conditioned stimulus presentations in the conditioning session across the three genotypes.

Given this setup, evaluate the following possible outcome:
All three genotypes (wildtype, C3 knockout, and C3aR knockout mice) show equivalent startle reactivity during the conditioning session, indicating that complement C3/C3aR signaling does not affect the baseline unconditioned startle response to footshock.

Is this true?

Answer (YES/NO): NO